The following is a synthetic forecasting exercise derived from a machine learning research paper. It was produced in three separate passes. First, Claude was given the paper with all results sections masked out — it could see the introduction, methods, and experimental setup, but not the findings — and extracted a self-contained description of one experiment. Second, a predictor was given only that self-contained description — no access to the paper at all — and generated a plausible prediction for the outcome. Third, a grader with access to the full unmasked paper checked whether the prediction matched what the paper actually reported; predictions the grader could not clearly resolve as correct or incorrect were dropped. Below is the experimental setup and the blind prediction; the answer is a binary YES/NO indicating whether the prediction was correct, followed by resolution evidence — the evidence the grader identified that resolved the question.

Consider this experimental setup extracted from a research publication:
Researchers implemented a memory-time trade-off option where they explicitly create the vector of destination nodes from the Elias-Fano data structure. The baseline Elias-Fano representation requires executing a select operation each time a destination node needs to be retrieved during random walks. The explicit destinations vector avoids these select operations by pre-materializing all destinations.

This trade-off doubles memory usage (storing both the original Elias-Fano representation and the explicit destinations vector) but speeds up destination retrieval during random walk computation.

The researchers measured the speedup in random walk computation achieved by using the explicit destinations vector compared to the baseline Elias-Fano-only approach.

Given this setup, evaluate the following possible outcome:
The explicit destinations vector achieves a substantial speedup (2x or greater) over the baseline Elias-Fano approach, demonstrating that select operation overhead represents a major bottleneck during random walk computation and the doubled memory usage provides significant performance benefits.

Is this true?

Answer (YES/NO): YES